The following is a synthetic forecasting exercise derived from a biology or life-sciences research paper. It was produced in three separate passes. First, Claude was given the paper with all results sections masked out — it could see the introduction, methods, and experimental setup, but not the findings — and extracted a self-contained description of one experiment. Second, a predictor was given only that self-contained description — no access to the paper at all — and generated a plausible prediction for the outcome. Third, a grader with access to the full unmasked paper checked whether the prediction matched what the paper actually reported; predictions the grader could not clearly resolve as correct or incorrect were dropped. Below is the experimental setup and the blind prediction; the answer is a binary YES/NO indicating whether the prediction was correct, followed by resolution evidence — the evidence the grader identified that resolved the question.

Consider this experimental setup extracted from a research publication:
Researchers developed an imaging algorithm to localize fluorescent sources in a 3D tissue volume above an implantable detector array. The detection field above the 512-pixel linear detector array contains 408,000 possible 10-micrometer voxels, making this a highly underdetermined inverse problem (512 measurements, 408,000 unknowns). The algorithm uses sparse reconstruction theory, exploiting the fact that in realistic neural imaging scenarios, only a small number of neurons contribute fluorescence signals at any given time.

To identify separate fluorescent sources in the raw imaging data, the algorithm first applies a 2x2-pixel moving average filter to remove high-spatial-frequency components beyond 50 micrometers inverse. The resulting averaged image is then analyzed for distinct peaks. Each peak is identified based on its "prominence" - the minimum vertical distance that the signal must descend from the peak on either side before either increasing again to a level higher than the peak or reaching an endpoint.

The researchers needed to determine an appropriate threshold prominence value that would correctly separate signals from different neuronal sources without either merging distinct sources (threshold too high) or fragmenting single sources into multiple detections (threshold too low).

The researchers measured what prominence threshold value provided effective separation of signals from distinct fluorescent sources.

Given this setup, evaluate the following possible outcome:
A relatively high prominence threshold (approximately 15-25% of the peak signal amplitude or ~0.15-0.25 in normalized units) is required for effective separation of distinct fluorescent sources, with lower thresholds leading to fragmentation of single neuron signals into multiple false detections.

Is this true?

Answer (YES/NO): NO